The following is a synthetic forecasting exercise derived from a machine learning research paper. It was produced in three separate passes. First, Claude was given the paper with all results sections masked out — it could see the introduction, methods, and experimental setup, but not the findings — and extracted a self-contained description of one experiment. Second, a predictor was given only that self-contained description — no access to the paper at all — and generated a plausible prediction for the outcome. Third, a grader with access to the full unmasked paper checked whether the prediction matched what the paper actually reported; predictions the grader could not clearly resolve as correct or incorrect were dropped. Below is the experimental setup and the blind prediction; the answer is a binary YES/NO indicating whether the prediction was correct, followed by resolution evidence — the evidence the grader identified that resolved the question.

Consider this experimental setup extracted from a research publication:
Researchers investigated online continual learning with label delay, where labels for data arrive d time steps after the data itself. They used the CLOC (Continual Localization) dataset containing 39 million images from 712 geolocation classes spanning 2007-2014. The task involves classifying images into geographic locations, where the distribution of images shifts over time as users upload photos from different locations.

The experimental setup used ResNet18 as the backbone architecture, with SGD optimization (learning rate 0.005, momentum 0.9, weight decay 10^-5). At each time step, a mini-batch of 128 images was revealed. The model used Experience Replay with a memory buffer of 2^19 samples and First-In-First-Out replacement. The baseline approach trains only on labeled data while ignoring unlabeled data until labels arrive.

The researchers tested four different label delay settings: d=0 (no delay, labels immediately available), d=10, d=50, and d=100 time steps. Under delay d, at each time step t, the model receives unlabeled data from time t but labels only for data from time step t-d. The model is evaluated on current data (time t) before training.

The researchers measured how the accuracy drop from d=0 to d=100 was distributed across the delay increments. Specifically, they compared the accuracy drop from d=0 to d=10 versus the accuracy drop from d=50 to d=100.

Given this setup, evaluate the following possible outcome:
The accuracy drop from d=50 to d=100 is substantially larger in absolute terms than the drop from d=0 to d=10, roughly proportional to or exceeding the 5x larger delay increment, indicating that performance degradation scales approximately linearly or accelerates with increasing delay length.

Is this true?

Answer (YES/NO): NO